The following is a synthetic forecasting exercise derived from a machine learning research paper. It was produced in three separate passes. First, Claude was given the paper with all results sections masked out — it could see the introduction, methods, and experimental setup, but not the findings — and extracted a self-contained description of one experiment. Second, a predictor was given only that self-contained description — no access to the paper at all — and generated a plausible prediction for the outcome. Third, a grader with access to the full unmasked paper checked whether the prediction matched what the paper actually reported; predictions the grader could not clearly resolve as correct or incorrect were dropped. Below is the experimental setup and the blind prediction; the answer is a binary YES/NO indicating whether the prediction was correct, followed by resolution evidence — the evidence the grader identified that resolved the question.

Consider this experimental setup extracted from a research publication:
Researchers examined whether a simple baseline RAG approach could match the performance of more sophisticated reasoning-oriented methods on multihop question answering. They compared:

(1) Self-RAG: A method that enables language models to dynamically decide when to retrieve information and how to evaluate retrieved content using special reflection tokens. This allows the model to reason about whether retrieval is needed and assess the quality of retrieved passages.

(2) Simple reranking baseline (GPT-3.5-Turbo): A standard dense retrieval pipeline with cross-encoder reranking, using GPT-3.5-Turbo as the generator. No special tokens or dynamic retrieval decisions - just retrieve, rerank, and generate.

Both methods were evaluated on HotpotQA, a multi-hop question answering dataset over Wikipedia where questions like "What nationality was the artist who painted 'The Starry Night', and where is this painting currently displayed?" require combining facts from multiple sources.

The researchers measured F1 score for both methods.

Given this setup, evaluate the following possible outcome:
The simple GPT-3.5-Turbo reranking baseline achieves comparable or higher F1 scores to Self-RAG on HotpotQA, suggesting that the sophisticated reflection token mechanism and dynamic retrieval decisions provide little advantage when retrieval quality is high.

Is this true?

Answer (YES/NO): YES